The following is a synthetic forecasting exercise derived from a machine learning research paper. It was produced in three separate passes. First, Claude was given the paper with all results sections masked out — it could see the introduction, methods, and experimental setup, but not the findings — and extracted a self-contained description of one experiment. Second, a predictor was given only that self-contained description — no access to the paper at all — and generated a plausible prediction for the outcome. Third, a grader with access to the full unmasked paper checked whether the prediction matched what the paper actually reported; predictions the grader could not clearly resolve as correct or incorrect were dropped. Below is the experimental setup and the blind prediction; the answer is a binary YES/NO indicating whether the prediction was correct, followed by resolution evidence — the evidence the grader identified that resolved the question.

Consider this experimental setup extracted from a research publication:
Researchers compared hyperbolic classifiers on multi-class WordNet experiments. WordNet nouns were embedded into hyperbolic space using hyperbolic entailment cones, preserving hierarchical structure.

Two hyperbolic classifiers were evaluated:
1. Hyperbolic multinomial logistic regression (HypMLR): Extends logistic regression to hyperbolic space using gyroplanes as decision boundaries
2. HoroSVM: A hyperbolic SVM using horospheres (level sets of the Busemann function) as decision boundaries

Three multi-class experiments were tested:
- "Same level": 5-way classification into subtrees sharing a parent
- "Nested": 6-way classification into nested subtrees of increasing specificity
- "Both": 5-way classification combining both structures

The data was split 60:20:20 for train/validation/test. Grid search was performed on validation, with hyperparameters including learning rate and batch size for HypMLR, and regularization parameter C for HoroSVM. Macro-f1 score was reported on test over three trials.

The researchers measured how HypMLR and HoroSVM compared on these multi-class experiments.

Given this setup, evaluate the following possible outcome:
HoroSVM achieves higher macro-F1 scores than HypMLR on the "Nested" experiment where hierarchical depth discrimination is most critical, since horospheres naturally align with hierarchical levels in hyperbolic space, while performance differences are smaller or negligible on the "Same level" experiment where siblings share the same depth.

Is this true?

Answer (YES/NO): NO